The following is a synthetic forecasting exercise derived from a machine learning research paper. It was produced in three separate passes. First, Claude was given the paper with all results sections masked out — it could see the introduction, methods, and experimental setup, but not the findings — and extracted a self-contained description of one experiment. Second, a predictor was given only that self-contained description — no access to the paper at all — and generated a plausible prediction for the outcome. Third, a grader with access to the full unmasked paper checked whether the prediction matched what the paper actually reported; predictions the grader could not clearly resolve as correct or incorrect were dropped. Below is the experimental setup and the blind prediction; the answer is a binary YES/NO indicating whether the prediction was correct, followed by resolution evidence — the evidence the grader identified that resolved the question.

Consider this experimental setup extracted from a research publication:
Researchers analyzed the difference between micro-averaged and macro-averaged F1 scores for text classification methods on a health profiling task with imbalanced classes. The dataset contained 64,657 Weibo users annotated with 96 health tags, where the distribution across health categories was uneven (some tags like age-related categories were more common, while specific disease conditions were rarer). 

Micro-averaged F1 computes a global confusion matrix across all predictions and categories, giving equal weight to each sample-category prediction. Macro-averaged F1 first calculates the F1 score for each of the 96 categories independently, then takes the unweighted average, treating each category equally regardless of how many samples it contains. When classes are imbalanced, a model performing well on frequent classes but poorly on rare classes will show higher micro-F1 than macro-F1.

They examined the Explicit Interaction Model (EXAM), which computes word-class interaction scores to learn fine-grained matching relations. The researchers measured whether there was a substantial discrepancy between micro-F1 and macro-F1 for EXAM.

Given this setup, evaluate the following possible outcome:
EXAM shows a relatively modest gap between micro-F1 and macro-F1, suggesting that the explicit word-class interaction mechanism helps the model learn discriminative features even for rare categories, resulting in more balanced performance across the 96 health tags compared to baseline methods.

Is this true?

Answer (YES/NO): NO